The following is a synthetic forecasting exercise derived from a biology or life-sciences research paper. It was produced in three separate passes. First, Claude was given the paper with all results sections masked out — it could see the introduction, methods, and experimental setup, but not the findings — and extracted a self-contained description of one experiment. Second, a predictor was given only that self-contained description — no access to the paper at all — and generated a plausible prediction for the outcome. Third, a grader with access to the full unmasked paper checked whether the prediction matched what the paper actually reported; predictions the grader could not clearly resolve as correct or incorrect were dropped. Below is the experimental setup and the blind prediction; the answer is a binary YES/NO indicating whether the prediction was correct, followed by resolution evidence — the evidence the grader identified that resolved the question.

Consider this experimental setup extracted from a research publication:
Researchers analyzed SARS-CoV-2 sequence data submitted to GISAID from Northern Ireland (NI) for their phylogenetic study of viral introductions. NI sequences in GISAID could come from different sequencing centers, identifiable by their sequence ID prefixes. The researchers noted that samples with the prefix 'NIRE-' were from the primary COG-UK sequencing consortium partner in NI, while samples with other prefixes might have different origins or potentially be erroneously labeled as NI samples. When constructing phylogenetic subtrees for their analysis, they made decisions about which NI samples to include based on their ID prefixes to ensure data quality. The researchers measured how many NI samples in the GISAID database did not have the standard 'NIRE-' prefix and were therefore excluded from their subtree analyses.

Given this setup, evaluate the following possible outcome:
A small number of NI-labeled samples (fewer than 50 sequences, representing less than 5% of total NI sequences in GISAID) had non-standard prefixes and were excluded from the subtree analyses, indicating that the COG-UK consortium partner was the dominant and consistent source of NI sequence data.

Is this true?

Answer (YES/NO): NO